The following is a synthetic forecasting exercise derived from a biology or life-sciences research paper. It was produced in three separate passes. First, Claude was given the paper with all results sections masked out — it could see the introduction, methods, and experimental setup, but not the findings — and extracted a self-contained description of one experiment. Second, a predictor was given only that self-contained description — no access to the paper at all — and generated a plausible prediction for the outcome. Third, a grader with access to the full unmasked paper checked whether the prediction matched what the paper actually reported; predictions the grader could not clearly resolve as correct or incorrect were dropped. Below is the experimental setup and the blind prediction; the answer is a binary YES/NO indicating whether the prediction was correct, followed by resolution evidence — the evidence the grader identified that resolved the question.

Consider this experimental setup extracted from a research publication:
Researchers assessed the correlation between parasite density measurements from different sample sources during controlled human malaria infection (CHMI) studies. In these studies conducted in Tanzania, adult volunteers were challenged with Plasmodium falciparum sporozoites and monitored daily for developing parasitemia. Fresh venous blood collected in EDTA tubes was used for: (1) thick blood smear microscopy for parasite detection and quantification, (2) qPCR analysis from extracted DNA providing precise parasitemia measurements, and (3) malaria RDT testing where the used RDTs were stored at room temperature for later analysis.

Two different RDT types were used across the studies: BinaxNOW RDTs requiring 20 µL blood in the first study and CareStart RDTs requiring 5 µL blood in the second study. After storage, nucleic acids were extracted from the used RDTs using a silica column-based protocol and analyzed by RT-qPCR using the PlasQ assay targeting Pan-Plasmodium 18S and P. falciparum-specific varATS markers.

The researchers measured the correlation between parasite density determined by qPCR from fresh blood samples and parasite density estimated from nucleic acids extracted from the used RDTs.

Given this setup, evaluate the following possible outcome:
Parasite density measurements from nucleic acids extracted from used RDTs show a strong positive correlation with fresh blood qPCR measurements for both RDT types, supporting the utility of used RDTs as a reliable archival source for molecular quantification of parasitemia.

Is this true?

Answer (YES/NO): YES